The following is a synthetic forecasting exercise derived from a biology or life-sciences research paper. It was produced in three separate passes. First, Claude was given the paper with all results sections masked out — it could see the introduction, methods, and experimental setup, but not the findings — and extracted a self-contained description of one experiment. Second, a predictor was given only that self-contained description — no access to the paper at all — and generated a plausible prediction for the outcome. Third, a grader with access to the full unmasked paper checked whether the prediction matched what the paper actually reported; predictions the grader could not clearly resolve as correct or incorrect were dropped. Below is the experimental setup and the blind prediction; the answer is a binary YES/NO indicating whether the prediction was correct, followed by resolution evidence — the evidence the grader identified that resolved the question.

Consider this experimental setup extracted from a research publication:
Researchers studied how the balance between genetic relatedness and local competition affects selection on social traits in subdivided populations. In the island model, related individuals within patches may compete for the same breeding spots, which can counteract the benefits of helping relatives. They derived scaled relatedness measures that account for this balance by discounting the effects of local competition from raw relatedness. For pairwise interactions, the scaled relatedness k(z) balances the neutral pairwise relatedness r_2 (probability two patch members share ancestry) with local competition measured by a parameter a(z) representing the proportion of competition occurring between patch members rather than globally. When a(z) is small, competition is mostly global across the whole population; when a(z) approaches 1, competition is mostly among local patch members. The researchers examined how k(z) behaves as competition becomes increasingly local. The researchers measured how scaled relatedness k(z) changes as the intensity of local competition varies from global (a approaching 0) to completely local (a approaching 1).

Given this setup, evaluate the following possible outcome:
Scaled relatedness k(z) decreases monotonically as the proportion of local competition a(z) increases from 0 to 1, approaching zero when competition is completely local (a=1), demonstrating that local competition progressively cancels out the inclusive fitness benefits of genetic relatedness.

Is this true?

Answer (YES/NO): NO